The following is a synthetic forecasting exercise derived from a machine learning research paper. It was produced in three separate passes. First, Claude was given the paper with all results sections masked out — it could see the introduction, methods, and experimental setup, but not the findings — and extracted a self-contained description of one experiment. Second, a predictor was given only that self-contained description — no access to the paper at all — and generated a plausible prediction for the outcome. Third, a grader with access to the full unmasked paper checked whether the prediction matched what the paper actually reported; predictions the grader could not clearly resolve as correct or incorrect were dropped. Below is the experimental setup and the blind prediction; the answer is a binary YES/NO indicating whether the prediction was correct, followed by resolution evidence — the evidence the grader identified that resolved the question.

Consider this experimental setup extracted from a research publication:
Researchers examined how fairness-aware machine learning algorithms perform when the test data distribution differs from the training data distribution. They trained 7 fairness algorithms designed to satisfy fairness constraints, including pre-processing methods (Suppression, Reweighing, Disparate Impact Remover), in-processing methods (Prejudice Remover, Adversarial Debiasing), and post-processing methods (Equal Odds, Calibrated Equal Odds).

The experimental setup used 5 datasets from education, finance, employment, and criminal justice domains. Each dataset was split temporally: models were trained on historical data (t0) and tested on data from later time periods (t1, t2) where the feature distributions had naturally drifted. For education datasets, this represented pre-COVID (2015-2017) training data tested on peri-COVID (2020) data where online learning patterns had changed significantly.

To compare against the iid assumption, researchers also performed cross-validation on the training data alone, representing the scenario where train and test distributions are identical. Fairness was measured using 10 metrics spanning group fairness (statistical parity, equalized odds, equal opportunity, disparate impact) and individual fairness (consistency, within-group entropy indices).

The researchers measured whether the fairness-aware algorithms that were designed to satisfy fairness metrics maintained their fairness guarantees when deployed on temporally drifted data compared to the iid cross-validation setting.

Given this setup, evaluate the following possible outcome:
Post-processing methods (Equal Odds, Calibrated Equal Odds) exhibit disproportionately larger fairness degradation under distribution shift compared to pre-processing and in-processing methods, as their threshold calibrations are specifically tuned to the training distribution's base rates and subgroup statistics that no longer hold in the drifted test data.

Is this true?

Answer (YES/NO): NO